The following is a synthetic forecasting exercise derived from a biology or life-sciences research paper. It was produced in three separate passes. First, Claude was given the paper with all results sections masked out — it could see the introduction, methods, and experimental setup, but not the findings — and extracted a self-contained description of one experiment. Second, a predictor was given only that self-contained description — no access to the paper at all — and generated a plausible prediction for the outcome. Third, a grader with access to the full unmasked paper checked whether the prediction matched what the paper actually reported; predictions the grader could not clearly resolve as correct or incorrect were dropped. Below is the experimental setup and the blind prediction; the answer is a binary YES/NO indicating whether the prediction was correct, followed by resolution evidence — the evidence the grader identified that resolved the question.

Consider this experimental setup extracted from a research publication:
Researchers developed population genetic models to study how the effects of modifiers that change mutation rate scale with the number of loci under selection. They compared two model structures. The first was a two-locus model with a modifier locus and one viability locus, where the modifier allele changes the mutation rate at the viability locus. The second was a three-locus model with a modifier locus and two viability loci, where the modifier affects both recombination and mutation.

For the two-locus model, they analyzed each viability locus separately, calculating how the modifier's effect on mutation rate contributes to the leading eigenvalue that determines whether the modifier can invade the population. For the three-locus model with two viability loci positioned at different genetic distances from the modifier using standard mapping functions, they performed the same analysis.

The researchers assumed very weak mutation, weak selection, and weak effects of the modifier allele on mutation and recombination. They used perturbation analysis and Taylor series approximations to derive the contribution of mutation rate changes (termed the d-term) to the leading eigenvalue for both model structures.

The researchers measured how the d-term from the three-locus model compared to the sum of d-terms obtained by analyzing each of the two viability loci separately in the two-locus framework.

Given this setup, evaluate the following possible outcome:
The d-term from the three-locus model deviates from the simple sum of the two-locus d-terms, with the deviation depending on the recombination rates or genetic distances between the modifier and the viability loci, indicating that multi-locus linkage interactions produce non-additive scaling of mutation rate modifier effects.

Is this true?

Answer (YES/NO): NO